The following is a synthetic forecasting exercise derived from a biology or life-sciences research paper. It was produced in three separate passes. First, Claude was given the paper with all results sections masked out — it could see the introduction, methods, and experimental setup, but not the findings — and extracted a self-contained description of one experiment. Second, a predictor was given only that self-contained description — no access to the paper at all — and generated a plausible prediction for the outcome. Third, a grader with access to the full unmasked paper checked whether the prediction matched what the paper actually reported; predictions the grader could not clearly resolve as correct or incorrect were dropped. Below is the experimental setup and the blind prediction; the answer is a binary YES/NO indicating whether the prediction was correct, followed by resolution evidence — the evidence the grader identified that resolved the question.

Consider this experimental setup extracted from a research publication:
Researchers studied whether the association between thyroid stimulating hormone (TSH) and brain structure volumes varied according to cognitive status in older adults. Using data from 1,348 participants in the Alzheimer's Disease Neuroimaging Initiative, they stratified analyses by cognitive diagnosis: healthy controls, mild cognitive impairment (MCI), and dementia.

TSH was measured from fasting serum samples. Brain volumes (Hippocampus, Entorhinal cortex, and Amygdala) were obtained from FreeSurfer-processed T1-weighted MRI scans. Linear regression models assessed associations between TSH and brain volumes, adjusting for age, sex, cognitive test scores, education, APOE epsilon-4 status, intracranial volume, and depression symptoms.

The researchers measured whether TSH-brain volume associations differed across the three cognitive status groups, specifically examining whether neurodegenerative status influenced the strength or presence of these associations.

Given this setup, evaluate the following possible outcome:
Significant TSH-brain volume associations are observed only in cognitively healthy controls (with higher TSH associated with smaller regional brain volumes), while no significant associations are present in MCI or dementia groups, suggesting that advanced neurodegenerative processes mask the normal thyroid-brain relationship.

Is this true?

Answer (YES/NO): NO